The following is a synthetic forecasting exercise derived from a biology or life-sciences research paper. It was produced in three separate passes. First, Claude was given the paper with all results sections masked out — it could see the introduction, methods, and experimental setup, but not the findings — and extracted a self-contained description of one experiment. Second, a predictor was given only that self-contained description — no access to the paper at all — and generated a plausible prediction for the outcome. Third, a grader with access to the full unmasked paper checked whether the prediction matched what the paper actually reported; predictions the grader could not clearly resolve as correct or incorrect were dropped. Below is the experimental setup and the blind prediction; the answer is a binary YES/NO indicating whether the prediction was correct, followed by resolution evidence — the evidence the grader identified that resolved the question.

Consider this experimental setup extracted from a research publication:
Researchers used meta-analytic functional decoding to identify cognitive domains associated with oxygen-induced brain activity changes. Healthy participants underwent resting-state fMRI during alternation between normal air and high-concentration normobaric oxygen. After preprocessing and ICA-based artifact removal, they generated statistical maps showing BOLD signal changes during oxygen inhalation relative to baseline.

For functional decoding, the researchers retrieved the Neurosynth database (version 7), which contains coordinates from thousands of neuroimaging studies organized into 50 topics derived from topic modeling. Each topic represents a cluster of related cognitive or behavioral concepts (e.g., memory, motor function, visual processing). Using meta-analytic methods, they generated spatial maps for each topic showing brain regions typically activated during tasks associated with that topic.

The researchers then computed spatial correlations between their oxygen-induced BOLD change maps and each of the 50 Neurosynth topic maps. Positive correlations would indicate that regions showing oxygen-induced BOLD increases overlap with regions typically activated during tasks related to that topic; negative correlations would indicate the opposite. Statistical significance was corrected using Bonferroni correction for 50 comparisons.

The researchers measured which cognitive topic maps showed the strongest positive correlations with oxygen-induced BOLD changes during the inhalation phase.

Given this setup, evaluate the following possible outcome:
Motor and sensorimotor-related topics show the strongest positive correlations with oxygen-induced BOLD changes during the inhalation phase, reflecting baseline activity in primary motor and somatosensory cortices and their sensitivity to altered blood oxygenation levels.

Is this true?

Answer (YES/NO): NO